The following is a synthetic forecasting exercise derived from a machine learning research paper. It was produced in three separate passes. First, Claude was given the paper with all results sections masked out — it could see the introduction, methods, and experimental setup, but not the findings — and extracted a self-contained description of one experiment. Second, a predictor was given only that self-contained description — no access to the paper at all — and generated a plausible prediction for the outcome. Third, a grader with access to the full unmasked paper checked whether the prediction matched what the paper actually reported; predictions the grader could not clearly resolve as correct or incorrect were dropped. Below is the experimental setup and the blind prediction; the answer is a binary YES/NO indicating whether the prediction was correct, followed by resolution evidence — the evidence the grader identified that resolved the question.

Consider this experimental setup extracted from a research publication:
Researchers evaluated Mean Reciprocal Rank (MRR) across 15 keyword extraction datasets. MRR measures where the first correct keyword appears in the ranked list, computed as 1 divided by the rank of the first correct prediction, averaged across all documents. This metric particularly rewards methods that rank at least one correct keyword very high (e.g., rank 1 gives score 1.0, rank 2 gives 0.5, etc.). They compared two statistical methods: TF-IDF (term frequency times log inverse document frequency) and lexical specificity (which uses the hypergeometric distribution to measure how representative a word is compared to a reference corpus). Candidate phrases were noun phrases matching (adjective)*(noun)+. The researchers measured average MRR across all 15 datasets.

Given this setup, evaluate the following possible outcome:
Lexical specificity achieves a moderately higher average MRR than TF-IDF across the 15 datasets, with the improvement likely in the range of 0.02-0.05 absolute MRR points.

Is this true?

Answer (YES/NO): YES